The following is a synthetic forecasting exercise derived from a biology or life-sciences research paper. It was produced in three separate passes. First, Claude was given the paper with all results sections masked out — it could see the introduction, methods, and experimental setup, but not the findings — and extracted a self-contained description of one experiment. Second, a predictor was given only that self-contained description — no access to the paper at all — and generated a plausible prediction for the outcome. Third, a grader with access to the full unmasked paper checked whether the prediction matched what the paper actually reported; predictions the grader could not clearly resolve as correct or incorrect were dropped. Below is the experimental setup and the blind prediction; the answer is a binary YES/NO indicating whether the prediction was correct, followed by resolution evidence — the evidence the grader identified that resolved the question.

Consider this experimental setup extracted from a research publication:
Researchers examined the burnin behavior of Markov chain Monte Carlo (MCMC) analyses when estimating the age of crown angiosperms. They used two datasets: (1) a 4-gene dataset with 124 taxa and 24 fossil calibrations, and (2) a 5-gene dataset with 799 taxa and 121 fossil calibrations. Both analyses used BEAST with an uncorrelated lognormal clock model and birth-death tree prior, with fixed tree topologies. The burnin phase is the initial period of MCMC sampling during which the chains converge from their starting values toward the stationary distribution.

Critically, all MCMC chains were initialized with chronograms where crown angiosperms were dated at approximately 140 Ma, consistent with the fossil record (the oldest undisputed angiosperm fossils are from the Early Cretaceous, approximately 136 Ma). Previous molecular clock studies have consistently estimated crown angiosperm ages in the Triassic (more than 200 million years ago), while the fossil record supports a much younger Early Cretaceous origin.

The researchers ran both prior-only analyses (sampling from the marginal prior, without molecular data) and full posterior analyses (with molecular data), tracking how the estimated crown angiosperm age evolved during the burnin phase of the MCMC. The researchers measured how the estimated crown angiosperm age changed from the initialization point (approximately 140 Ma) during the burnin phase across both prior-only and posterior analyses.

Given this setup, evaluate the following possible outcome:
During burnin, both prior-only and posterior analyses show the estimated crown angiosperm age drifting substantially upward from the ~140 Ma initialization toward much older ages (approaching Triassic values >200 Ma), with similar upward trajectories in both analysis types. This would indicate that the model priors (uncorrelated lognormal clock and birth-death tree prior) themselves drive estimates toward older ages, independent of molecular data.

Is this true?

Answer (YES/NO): YES